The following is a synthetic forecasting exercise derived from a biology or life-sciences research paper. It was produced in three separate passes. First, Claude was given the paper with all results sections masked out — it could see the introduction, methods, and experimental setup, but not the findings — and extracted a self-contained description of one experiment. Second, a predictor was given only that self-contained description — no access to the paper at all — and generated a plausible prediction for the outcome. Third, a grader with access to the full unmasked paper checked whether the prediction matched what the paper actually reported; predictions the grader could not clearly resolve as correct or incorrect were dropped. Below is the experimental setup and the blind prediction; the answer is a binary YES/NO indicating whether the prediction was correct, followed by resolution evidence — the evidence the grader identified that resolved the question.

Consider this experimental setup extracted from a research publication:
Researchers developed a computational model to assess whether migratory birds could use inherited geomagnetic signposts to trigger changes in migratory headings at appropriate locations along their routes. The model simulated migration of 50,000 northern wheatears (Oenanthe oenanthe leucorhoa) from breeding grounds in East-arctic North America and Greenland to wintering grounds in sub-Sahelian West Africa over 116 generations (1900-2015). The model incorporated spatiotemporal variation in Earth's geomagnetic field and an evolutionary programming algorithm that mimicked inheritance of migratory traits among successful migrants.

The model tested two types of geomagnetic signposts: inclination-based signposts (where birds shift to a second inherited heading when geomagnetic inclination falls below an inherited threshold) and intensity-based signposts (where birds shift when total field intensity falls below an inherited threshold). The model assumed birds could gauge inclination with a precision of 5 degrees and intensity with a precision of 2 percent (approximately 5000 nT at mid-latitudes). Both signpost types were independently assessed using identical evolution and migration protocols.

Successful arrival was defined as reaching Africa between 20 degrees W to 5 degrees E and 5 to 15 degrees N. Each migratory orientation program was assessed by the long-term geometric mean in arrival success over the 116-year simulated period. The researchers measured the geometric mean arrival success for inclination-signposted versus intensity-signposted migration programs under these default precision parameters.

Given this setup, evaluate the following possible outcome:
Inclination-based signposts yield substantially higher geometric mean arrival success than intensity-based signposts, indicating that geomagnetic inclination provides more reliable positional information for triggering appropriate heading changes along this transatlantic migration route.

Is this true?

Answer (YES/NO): NO